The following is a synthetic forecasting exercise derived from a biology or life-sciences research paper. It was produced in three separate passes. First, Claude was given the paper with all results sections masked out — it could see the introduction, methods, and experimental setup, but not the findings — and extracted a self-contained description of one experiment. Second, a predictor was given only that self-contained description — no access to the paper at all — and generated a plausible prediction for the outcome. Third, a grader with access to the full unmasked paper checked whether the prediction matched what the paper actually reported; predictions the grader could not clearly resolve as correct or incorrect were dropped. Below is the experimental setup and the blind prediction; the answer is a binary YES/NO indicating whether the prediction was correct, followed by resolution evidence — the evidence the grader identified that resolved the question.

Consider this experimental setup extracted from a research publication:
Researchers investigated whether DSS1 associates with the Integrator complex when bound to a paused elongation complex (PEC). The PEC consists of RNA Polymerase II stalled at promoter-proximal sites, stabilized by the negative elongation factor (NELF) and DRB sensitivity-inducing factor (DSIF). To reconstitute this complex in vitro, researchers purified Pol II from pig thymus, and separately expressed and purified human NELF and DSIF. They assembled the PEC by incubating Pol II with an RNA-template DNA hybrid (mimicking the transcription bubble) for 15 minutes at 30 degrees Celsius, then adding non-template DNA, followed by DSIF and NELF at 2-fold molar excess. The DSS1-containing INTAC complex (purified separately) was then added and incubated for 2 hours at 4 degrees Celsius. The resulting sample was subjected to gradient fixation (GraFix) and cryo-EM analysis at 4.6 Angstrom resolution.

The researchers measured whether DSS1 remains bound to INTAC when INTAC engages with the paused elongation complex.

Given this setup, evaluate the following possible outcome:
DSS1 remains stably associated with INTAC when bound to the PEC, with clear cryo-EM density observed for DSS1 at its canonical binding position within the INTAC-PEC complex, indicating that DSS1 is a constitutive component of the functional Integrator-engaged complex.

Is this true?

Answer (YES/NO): YES